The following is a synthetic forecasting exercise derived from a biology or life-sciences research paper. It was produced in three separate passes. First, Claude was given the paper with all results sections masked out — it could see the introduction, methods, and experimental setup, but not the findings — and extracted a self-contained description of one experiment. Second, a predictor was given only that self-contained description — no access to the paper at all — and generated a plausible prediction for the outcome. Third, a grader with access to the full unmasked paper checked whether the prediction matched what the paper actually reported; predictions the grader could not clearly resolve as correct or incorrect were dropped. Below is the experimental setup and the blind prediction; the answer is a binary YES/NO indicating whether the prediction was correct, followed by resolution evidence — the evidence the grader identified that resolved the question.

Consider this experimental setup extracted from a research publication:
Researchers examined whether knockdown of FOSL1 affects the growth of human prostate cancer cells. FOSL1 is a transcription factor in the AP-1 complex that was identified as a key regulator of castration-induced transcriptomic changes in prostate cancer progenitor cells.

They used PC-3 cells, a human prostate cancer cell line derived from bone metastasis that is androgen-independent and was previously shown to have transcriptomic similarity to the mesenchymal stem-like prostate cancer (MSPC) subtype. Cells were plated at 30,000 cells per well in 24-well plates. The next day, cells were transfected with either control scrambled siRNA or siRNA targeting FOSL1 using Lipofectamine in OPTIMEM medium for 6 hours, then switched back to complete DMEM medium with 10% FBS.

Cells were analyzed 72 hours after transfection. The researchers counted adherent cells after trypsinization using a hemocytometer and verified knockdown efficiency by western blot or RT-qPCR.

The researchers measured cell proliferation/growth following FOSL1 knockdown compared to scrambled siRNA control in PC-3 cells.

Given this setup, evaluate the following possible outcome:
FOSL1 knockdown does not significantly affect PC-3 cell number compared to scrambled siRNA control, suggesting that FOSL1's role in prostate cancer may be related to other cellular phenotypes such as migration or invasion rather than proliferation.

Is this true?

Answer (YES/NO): NO